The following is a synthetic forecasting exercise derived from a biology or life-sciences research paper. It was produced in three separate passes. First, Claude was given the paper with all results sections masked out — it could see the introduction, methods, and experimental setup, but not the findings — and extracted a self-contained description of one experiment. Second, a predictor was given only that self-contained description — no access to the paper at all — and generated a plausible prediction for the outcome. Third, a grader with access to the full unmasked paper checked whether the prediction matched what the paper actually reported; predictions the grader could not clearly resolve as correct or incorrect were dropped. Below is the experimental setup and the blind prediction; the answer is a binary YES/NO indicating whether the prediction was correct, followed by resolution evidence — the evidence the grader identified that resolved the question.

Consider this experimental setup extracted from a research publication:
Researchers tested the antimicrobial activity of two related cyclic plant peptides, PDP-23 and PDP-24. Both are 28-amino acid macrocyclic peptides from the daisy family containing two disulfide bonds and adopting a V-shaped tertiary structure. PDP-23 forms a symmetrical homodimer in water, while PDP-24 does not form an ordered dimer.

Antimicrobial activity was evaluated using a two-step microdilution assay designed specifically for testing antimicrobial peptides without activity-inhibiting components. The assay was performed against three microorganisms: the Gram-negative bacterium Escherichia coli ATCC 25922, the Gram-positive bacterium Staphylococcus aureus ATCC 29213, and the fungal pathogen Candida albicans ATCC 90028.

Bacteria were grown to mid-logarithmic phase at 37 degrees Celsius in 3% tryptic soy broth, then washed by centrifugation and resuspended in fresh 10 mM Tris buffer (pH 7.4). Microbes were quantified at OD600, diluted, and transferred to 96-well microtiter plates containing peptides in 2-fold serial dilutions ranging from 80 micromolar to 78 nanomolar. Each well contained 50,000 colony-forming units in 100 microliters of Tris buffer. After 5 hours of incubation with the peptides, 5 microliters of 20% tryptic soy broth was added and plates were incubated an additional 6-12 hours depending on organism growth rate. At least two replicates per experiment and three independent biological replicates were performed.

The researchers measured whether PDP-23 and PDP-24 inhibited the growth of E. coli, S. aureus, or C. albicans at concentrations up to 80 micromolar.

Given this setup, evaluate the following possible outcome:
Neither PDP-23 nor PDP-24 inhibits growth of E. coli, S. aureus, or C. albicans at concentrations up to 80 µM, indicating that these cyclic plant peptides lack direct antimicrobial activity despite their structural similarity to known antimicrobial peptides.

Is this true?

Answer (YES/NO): YES